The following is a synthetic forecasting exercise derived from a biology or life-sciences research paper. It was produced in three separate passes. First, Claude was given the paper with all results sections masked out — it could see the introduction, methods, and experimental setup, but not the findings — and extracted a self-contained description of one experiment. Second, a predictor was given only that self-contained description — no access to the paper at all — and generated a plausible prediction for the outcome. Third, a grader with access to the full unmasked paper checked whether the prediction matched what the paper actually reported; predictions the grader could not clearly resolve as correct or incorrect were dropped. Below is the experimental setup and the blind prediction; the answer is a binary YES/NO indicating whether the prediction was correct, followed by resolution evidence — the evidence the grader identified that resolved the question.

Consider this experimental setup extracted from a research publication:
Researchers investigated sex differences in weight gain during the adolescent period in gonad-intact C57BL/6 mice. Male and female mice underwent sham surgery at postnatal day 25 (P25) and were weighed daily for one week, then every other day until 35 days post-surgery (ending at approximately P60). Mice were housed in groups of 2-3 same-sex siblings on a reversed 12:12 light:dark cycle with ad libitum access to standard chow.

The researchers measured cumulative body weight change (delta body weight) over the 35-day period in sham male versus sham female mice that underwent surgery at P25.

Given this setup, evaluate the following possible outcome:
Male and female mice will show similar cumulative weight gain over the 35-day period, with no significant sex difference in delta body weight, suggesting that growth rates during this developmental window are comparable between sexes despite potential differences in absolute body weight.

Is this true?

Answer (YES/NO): NO